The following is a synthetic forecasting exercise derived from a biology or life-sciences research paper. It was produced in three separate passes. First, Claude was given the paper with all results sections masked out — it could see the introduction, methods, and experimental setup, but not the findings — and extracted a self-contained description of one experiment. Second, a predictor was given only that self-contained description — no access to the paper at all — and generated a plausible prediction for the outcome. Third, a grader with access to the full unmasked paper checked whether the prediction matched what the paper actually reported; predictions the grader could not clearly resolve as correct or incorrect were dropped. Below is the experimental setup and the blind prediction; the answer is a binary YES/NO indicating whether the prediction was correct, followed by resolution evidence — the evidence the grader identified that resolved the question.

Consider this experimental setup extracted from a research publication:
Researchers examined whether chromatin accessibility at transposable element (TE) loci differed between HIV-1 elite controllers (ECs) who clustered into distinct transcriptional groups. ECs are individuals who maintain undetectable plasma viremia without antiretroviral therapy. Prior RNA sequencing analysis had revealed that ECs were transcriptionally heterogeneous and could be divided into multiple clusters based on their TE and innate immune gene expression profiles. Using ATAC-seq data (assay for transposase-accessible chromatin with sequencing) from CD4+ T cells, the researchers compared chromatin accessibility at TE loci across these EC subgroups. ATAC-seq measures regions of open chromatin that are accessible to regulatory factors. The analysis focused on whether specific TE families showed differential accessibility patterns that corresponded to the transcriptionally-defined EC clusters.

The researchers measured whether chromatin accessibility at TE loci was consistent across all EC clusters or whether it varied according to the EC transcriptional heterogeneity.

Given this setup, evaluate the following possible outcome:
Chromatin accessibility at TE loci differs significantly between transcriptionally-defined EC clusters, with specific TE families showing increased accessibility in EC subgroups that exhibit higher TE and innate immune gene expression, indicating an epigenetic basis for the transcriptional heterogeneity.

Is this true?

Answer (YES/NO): YES